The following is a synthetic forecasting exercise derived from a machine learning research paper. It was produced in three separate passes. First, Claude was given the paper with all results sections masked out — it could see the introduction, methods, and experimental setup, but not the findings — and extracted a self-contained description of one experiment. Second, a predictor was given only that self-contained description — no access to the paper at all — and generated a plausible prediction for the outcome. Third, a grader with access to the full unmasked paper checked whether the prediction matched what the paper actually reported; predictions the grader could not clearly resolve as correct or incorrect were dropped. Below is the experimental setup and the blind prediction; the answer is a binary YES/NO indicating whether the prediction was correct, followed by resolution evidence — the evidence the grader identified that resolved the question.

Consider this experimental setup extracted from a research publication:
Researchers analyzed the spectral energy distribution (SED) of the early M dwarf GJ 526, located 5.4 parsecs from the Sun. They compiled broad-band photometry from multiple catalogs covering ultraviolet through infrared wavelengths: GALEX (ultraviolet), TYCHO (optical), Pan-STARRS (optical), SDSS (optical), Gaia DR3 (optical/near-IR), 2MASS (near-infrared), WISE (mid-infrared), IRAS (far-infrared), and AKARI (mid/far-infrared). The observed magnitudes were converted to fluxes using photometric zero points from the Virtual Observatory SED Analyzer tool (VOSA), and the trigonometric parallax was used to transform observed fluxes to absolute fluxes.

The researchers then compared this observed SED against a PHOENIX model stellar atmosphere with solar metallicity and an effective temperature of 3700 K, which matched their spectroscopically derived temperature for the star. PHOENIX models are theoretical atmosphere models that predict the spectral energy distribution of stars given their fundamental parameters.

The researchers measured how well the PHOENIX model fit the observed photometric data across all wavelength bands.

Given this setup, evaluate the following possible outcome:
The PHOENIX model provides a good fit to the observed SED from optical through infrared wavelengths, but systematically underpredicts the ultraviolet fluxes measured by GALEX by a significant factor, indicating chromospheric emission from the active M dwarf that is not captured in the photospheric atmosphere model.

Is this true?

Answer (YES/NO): YES